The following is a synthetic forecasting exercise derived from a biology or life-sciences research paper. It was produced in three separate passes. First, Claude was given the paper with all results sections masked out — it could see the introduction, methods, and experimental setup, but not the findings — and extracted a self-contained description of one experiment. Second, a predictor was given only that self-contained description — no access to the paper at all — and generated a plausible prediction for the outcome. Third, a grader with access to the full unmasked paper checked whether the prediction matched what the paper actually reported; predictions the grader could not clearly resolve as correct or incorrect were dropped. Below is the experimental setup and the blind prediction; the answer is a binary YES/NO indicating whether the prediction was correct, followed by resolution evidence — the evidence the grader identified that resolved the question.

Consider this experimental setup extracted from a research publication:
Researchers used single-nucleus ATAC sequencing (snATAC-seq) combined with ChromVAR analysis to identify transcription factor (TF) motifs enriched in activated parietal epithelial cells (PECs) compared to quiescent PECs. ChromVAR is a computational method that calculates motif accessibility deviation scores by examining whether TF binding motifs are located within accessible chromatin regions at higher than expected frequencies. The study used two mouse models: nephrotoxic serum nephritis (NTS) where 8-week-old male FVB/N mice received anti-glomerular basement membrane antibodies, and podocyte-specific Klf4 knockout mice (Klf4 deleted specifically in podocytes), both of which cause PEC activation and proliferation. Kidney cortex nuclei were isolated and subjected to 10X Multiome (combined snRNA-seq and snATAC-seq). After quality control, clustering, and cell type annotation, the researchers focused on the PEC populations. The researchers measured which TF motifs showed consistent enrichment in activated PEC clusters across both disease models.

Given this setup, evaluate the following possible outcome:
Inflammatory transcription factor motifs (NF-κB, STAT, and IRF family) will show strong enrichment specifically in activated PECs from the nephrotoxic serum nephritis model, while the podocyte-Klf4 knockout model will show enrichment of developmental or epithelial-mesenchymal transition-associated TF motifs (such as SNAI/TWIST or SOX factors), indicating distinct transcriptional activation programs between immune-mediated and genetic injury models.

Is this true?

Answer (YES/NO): NO